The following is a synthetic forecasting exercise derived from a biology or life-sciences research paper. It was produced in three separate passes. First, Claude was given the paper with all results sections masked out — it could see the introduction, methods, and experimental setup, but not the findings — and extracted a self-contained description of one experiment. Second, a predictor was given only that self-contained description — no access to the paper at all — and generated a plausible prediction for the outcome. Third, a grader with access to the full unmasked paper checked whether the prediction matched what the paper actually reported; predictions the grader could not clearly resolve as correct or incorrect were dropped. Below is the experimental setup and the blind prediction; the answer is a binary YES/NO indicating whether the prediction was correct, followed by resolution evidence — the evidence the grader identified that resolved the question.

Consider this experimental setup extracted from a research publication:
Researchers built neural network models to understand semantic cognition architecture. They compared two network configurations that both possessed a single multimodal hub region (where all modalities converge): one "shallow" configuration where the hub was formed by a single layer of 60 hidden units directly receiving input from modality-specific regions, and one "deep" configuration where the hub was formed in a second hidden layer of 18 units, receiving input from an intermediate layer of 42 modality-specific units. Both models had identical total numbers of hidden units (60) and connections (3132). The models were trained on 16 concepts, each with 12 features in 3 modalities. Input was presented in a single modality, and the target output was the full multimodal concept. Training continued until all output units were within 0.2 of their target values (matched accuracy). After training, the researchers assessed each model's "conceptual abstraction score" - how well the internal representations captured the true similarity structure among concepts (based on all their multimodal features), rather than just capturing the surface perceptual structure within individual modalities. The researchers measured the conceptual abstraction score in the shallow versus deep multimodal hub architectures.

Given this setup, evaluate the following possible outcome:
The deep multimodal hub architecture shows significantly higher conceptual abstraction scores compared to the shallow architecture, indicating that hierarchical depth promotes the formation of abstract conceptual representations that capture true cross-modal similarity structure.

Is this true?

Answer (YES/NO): NO